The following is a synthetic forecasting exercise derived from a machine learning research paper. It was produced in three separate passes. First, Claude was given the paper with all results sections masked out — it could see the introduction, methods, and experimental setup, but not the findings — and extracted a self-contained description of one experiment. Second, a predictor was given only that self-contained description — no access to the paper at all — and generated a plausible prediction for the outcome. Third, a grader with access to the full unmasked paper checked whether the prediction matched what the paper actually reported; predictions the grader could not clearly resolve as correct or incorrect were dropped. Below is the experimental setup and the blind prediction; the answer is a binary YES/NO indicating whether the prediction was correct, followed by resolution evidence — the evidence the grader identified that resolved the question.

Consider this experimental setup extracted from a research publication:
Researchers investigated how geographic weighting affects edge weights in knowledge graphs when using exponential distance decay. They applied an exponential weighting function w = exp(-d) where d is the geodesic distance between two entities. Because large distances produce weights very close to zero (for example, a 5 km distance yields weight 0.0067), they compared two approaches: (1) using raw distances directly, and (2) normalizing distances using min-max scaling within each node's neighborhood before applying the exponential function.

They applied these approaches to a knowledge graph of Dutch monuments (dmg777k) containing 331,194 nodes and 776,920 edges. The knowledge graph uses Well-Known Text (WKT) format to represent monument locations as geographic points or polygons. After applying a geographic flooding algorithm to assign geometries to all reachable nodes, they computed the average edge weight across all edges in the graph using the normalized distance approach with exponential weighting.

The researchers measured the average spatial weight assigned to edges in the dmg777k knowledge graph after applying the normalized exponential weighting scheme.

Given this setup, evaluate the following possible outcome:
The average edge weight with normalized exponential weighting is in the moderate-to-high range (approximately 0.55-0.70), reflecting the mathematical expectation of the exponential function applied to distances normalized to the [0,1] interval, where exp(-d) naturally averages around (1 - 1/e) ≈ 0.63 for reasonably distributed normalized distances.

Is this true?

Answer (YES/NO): NO